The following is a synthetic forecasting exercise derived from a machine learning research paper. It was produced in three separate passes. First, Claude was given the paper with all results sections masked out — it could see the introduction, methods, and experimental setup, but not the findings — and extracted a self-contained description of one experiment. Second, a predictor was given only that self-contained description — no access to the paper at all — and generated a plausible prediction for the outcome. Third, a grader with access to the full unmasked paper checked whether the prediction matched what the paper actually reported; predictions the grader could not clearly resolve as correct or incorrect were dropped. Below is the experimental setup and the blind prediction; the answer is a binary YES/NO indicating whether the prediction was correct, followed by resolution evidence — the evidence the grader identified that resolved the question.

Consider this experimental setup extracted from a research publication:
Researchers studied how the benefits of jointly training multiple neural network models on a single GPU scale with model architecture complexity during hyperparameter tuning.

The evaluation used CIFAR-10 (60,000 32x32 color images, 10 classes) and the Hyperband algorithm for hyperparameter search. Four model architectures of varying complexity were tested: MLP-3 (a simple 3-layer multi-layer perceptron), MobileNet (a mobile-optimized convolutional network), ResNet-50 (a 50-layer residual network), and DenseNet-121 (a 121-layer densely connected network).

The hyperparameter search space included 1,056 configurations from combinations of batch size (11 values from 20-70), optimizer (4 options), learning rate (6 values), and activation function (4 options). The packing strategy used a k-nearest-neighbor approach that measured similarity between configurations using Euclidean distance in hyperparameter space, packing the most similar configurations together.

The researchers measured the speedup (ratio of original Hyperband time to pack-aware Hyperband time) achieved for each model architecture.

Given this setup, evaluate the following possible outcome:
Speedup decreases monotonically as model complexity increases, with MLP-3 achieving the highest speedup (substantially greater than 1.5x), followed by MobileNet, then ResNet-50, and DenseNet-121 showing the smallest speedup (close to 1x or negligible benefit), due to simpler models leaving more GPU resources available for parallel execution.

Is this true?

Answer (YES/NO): NO